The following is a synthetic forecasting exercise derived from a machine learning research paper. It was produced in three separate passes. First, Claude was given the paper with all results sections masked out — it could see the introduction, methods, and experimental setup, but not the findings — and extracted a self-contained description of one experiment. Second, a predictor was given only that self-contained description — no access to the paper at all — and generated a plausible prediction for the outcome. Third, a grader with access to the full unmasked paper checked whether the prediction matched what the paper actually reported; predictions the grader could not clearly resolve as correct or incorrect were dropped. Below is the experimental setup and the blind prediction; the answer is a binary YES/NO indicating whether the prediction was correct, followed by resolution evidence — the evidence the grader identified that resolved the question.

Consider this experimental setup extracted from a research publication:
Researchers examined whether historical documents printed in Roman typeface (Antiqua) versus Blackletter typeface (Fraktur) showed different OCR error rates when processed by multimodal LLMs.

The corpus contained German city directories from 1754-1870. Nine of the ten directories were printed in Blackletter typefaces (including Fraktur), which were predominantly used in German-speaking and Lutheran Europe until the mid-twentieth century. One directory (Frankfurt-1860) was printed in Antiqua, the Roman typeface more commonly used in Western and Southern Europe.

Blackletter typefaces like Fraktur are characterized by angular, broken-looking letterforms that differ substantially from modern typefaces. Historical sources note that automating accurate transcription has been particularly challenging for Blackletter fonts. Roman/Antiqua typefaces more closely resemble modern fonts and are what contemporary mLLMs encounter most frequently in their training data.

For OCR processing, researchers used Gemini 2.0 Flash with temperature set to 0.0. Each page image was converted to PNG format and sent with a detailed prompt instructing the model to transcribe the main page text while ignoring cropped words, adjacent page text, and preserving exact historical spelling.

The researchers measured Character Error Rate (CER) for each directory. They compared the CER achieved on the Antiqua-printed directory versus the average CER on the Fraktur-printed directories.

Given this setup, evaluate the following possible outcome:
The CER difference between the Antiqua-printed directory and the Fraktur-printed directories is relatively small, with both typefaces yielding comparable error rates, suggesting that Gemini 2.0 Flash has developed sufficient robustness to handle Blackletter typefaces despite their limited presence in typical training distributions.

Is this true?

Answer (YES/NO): NO